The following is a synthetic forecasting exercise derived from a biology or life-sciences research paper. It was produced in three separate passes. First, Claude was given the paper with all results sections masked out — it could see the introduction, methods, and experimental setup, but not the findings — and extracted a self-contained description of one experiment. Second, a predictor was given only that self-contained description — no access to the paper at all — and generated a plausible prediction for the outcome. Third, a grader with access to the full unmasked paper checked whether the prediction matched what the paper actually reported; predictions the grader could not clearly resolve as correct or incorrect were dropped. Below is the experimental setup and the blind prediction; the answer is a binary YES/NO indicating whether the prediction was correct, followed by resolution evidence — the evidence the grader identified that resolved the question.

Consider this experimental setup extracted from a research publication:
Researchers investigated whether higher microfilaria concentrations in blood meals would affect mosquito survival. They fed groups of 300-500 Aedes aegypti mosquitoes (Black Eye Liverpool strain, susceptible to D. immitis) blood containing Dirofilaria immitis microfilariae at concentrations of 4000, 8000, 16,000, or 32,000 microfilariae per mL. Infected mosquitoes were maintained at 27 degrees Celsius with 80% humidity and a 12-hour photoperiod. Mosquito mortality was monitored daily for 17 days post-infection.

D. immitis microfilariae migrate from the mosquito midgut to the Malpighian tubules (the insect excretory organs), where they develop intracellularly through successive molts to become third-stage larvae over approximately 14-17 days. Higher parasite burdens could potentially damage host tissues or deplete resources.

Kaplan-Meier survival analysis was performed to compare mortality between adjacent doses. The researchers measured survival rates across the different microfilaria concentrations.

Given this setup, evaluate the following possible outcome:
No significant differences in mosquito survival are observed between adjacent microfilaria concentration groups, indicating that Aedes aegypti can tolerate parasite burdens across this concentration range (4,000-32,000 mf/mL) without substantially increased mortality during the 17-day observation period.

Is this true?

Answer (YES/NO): NO